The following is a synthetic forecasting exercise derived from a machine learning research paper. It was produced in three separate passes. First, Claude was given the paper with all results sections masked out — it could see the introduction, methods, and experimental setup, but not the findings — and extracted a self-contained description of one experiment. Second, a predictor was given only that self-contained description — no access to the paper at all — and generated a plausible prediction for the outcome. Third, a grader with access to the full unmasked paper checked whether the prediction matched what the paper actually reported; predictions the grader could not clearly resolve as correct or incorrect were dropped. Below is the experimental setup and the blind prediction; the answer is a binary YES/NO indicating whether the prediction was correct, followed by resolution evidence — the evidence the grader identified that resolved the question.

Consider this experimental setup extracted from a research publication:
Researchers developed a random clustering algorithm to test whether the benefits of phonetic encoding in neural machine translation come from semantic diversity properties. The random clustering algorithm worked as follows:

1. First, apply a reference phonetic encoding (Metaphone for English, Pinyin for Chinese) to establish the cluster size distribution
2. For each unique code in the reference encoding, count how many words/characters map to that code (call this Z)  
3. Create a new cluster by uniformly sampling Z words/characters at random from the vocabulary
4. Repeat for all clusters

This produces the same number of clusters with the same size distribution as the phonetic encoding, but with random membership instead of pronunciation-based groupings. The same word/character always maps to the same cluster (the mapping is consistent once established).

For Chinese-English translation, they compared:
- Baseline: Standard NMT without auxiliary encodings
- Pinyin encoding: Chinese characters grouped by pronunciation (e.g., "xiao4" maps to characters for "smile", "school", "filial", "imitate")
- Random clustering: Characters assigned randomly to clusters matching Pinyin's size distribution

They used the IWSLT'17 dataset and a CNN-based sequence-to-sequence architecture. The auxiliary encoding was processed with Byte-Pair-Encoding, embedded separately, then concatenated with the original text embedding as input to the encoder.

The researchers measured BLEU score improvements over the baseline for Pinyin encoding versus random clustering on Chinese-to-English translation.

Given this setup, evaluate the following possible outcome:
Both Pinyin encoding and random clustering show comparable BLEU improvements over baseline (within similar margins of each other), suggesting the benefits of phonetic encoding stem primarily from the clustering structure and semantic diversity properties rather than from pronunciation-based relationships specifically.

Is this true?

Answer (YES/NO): YES